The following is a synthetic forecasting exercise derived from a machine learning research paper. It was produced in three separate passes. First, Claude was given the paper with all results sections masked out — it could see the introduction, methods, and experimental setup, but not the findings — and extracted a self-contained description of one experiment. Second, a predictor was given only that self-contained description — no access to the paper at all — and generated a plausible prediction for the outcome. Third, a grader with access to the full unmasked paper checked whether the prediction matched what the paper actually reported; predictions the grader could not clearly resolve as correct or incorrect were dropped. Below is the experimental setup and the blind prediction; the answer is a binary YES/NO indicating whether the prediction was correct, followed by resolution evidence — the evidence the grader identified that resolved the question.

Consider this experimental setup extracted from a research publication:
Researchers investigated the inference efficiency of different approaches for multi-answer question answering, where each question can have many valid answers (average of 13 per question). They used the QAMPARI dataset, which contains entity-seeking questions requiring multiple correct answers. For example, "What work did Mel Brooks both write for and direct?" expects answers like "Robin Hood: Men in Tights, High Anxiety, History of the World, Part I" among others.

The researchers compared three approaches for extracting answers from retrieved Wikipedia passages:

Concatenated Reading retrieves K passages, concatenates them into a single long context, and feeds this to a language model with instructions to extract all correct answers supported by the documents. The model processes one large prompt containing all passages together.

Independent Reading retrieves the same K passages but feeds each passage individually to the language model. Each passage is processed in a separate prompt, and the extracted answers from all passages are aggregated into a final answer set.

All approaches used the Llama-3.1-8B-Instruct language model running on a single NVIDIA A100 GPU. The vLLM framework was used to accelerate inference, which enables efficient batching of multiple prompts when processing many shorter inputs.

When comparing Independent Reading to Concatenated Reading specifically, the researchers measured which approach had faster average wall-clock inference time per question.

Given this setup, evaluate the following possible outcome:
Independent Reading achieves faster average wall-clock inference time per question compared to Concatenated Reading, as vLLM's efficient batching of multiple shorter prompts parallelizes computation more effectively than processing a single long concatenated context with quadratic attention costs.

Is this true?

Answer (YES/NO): YES